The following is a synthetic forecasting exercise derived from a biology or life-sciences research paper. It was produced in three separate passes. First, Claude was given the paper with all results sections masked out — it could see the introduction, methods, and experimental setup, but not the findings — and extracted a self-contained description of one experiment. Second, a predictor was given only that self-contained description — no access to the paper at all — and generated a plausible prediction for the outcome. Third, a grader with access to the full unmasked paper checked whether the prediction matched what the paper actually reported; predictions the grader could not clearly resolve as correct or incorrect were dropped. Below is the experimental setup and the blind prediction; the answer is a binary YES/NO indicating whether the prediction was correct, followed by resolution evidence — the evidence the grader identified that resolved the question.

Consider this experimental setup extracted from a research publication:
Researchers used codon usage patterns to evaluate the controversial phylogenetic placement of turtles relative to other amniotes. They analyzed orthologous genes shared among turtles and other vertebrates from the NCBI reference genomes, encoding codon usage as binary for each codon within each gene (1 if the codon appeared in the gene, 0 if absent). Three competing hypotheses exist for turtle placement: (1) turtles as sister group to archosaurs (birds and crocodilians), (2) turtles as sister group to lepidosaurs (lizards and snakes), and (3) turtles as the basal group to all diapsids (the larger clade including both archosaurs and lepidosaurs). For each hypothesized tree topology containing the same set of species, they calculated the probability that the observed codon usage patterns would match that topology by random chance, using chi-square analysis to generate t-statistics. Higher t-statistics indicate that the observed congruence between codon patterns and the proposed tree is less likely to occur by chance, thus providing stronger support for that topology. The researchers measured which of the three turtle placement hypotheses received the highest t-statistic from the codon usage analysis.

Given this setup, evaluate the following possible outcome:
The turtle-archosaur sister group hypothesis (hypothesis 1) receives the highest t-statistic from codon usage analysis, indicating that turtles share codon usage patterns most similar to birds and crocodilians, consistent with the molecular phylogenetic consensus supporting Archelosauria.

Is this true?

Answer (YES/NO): YES